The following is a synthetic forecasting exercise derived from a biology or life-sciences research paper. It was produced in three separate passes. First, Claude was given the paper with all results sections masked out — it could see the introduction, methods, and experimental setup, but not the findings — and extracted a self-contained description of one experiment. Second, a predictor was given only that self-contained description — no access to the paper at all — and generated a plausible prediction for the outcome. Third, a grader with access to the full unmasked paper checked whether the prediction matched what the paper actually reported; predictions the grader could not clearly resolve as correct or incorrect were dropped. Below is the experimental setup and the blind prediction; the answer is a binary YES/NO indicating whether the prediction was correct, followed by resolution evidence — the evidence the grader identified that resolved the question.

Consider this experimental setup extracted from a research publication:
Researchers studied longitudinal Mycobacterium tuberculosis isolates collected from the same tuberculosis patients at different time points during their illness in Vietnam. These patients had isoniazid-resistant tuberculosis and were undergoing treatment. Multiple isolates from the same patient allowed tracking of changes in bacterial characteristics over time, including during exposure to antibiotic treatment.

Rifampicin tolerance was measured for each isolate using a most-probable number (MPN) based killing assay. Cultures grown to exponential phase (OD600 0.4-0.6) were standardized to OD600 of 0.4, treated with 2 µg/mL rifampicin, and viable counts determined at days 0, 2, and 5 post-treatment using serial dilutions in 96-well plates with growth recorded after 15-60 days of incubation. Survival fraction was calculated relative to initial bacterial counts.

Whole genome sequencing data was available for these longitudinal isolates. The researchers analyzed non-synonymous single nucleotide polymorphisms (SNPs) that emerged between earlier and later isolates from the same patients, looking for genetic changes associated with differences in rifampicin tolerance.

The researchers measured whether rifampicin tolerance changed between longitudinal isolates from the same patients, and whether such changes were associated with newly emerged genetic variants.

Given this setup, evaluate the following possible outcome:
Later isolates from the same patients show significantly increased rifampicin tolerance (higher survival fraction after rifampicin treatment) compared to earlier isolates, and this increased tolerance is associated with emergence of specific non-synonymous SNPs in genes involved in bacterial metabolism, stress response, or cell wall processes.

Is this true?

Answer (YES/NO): NO